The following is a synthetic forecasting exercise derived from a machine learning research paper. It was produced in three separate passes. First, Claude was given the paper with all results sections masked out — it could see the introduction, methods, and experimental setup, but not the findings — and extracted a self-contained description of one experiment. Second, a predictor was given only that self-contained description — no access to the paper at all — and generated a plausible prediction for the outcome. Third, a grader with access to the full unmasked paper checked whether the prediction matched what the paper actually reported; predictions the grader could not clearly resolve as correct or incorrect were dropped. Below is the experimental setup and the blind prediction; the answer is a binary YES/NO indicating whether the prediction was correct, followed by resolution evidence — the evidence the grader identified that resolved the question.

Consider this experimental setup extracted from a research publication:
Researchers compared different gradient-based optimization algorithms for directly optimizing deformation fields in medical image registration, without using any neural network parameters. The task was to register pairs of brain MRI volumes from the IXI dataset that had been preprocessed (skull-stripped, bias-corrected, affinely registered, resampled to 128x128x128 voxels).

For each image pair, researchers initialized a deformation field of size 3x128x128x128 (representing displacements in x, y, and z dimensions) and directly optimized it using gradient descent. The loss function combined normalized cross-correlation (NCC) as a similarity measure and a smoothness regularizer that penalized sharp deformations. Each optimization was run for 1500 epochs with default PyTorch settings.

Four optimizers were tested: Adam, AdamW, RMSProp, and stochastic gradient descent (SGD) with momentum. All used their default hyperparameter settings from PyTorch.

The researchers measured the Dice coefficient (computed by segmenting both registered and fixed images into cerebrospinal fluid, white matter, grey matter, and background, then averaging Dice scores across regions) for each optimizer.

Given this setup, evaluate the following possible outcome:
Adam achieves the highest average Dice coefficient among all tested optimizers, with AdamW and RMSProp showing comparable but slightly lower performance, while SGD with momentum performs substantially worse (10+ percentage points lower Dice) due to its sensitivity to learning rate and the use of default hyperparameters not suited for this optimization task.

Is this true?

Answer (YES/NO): NO